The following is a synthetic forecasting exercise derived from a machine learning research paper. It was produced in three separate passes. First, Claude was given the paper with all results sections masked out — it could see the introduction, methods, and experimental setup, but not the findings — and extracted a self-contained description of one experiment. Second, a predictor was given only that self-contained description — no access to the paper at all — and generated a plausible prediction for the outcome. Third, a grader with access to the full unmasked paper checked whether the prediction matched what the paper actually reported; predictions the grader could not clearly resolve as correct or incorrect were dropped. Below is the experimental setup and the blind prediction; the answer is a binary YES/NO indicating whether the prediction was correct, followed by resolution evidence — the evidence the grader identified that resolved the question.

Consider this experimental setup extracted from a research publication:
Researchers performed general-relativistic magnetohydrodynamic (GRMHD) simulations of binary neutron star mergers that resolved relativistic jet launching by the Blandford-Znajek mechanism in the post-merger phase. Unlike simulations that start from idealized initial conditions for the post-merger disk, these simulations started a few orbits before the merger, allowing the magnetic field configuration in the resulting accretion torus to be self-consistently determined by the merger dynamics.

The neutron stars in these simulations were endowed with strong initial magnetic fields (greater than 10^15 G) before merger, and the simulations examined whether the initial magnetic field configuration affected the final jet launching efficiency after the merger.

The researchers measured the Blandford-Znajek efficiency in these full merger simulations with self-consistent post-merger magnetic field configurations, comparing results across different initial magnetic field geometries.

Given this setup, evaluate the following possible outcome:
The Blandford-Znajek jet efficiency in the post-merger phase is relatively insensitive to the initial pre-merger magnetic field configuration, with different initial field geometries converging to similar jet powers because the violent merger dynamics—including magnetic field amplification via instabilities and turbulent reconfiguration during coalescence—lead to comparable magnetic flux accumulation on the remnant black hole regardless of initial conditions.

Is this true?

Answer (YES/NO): YES